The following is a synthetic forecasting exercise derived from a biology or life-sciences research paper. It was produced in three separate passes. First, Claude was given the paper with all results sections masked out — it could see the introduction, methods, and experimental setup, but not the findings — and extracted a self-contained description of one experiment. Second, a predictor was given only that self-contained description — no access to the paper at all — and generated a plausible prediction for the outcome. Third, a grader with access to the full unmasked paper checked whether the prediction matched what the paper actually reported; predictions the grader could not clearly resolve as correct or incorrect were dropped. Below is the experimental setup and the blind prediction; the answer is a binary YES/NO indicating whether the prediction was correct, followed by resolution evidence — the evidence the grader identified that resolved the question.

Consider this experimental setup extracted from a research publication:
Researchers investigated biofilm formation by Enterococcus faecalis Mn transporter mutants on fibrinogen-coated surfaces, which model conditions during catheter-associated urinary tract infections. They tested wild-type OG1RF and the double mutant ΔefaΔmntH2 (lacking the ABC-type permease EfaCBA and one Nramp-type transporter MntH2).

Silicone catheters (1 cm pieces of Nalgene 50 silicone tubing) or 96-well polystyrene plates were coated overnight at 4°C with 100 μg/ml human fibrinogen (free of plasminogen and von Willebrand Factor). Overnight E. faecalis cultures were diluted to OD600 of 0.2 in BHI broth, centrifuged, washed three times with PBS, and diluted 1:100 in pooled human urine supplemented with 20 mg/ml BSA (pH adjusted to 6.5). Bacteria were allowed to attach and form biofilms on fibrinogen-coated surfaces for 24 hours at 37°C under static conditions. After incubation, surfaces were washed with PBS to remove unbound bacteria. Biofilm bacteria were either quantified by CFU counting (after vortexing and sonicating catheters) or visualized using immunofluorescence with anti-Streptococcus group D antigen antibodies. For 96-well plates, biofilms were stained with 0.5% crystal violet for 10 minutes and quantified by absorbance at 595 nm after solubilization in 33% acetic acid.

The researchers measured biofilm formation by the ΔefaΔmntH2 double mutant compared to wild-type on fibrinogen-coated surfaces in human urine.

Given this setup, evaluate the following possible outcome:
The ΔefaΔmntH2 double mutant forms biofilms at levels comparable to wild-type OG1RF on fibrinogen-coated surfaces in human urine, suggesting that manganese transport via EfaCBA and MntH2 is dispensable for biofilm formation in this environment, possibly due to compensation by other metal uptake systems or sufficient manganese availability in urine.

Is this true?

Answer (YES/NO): NO